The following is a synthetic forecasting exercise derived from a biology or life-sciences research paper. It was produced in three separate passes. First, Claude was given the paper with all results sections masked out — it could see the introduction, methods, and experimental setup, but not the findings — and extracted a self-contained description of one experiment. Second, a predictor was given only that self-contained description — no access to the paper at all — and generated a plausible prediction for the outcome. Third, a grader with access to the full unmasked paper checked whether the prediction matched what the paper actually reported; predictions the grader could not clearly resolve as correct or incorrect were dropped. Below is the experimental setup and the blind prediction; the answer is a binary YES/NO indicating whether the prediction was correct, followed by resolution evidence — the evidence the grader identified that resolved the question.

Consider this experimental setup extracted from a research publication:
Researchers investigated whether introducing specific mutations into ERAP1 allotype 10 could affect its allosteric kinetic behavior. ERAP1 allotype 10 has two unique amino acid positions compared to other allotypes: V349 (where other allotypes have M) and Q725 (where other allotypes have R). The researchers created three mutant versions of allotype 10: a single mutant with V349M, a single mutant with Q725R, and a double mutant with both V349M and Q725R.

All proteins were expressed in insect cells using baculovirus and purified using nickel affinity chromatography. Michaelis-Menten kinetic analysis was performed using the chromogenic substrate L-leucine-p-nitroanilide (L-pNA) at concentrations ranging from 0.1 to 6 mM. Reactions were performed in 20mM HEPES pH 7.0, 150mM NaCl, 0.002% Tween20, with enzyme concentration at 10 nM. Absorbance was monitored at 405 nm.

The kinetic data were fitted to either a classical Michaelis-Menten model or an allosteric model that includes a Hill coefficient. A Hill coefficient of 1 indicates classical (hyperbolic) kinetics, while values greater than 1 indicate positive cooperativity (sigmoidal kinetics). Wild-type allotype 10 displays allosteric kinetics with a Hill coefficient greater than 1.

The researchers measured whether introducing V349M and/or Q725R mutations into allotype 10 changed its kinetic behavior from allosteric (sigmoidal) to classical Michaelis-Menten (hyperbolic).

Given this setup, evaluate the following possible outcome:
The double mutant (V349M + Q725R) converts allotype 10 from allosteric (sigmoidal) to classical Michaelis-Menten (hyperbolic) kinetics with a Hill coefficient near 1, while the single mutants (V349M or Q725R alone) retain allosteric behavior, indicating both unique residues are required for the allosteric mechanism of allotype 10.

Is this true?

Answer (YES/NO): NO